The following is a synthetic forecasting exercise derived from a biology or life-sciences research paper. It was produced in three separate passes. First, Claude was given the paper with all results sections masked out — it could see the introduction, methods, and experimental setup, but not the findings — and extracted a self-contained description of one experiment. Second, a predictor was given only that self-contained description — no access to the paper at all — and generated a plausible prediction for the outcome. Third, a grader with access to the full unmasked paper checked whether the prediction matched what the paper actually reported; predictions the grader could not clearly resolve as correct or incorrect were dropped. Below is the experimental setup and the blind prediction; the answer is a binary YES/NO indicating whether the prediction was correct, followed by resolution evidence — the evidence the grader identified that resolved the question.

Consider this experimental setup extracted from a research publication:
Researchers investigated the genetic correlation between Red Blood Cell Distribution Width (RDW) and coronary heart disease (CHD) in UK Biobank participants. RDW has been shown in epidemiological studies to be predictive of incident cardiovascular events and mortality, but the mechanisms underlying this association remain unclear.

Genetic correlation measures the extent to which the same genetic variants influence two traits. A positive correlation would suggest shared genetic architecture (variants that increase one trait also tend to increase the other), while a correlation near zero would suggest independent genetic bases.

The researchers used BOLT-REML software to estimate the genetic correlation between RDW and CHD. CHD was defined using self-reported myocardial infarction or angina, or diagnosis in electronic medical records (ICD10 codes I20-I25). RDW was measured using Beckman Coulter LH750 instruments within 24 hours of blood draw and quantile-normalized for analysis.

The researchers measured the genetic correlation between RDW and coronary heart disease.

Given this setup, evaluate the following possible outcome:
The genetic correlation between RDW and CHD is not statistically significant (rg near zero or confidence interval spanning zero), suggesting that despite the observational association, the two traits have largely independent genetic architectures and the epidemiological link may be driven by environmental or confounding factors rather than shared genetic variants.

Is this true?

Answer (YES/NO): NO